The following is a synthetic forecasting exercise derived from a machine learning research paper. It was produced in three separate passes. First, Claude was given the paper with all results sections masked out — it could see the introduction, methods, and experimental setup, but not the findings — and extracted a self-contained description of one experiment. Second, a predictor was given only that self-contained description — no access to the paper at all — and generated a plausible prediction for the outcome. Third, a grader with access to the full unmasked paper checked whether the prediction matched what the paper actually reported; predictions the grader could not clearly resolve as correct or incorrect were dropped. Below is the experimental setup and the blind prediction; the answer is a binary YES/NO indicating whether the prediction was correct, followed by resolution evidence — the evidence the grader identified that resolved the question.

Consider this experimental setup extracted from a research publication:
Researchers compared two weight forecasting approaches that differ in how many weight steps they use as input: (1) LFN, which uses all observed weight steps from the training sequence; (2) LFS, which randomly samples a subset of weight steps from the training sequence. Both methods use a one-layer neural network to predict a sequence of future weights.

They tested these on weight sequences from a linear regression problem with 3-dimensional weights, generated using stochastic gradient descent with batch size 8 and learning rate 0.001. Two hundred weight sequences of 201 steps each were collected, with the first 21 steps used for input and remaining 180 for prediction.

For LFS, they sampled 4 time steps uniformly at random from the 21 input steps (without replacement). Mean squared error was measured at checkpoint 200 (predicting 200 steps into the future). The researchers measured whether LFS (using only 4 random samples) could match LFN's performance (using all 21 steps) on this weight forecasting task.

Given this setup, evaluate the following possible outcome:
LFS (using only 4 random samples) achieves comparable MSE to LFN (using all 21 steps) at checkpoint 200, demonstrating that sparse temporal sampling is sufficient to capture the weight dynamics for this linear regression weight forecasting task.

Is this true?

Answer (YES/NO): NO